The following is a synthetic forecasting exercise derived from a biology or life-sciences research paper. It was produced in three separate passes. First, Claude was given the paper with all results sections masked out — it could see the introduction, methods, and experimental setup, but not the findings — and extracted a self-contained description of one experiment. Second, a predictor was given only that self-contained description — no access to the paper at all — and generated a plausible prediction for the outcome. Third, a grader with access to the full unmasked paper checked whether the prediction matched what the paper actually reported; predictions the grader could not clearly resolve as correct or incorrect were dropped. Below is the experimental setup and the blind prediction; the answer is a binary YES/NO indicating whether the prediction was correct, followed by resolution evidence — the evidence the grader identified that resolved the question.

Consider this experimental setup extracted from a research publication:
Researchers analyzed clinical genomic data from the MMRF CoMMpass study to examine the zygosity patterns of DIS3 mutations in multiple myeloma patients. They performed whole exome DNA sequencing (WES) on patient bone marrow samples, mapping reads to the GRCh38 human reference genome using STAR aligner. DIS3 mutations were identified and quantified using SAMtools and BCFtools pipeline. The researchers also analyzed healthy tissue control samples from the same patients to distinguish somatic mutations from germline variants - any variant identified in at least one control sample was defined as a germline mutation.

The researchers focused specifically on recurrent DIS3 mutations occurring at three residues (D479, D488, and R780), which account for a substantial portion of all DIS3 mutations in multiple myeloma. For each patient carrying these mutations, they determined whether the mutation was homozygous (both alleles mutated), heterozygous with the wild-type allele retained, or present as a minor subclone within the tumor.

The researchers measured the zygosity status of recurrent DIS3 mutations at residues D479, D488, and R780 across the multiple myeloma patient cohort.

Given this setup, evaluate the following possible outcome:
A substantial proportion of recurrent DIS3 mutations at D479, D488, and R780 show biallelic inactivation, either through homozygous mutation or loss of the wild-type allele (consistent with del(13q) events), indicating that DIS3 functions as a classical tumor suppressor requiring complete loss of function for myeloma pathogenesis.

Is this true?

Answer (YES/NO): NO